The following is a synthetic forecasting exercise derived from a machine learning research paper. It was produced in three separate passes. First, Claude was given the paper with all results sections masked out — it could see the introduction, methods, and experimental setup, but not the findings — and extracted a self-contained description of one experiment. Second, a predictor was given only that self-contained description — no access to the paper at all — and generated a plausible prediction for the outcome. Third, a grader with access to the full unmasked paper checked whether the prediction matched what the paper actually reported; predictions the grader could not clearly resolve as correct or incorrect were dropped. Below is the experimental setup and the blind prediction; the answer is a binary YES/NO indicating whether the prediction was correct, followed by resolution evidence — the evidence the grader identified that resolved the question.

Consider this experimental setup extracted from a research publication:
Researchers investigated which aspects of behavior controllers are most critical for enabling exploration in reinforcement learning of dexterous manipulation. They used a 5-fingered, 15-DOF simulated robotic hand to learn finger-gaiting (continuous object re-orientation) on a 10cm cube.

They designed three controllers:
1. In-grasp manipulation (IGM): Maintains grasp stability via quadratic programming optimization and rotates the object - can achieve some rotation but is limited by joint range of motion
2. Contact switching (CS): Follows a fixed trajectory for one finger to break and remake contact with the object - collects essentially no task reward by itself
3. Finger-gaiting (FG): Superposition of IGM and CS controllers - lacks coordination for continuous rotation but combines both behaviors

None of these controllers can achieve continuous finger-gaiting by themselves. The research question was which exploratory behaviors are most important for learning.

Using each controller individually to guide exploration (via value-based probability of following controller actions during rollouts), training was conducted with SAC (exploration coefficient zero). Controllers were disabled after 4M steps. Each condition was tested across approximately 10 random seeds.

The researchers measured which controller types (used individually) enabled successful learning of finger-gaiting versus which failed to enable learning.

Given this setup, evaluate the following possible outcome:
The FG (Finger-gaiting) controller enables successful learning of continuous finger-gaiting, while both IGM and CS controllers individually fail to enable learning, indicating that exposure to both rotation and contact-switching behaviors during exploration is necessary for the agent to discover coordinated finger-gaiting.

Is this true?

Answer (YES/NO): NO